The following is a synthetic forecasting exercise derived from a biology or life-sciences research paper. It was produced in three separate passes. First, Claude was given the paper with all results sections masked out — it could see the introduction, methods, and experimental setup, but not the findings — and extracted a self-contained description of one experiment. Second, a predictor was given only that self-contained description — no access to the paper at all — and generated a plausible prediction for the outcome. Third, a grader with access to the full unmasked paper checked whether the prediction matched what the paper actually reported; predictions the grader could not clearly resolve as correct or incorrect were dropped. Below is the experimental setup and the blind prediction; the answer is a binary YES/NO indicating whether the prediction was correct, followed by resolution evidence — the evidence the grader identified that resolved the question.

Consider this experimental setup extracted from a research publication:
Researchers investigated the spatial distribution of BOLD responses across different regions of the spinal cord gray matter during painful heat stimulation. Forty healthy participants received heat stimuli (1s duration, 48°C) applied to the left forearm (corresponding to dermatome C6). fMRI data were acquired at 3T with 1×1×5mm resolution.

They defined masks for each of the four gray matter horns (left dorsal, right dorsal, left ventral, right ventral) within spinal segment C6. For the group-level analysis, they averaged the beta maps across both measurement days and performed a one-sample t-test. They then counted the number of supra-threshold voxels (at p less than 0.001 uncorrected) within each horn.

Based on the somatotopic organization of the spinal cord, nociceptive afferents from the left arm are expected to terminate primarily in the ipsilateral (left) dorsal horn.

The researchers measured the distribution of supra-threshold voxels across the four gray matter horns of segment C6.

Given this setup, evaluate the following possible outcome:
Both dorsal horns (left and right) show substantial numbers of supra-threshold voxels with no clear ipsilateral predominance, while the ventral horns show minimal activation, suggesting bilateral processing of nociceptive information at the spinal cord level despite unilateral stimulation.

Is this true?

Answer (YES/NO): NO